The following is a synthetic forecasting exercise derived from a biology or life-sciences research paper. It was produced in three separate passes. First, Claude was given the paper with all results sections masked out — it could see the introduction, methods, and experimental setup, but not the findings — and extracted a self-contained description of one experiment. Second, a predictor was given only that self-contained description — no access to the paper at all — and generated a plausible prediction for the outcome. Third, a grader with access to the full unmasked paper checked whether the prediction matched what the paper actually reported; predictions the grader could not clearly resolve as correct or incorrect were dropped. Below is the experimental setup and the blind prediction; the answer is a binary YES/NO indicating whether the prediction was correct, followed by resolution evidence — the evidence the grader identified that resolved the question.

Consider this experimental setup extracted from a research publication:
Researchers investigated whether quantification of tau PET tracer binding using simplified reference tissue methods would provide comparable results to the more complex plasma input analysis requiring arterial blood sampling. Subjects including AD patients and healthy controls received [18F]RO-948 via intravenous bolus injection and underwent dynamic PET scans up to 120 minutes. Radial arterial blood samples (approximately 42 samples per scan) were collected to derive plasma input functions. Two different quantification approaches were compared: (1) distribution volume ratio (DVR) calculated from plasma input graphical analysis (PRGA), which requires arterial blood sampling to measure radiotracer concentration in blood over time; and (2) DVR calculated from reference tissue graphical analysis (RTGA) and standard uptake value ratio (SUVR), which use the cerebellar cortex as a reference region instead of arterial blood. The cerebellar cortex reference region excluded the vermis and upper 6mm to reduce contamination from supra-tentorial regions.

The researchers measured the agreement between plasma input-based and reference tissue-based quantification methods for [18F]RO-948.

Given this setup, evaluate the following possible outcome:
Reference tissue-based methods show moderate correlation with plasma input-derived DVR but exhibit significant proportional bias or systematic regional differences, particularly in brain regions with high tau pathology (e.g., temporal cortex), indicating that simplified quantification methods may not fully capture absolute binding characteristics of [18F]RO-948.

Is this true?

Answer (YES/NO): NO